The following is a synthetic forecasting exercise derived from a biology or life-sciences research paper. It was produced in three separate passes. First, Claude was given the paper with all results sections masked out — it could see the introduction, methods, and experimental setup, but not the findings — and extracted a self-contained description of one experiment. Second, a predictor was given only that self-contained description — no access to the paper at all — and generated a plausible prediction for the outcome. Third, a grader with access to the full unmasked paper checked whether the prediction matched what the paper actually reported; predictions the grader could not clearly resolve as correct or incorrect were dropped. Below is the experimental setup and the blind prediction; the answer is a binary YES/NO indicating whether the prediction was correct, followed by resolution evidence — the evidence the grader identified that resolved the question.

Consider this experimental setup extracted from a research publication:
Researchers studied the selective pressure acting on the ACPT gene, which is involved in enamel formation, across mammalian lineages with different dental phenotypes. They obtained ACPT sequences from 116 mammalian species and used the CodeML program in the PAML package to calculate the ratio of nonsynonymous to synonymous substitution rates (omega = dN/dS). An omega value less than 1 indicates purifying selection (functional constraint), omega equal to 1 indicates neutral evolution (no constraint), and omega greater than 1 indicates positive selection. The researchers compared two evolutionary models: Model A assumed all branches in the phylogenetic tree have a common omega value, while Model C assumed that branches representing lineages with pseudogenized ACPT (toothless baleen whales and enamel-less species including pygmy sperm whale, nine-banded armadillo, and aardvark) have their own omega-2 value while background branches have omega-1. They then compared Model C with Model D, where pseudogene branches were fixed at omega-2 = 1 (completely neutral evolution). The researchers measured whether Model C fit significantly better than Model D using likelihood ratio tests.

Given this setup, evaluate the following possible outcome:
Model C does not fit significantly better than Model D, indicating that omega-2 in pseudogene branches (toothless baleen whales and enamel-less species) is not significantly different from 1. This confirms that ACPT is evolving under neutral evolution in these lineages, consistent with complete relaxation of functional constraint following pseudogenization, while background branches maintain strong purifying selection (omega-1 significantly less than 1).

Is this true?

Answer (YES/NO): NO